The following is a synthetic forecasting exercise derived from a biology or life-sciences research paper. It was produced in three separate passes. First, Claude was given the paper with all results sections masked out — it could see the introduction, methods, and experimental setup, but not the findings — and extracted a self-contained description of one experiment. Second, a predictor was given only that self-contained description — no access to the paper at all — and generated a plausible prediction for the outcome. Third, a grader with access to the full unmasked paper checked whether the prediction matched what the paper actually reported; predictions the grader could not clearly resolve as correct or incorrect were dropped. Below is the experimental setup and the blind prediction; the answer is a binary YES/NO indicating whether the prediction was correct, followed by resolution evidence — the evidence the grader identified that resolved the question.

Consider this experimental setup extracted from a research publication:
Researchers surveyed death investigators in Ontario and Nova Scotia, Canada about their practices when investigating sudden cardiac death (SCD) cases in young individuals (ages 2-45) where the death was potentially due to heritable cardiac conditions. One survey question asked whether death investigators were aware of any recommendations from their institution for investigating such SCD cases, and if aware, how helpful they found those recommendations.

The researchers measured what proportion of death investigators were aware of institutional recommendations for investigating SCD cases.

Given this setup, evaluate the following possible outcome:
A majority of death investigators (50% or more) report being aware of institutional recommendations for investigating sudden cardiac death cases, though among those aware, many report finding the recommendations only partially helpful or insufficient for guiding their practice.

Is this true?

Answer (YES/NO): NO